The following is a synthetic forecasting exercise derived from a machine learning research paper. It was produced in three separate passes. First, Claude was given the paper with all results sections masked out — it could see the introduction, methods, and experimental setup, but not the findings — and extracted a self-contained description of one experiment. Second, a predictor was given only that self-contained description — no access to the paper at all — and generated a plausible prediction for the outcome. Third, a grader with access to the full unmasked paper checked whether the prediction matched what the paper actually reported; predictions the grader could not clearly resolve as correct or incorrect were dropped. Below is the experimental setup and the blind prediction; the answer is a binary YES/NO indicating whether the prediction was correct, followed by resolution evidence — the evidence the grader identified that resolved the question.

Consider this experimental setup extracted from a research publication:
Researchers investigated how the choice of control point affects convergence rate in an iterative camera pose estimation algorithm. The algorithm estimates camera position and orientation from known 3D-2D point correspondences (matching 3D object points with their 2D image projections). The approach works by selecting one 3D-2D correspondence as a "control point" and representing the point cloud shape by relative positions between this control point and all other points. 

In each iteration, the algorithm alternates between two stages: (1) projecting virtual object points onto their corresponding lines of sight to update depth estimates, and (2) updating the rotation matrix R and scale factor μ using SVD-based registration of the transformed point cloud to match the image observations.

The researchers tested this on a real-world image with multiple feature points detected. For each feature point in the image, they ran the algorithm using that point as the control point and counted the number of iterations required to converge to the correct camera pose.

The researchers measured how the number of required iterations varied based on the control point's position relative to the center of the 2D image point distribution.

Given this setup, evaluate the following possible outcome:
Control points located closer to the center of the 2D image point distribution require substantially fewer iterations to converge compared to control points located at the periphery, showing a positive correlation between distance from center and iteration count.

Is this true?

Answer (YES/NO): YES